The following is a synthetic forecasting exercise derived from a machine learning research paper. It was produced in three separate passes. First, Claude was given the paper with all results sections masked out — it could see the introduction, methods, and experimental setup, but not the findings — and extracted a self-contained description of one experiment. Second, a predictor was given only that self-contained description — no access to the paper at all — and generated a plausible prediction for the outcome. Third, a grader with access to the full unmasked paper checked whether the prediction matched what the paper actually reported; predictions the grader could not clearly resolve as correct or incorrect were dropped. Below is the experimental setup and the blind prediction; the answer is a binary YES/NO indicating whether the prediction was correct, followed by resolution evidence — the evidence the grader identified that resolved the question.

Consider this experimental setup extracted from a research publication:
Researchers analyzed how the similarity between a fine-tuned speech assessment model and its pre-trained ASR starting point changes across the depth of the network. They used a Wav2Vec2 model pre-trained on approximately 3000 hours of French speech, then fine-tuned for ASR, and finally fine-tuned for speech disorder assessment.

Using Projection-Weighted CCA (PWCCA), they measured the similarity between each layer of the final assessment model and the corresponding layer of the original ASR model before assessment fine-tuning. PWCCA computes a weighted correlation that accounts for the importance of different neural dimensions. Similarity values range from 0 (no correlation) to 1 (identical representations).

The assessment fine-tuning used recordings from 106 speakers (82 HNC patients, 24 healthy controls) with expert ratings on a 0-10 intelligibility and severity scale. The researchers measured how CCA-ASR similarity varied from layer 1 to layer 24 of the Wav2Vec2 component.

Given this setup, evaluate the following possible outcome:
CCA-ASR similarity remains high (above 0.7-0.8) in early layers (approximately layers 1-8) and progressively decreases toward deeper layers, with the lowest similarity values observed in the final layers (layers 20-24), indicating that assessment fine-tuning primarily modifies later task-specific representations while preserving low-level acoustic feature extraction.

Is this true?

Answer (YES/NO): YES